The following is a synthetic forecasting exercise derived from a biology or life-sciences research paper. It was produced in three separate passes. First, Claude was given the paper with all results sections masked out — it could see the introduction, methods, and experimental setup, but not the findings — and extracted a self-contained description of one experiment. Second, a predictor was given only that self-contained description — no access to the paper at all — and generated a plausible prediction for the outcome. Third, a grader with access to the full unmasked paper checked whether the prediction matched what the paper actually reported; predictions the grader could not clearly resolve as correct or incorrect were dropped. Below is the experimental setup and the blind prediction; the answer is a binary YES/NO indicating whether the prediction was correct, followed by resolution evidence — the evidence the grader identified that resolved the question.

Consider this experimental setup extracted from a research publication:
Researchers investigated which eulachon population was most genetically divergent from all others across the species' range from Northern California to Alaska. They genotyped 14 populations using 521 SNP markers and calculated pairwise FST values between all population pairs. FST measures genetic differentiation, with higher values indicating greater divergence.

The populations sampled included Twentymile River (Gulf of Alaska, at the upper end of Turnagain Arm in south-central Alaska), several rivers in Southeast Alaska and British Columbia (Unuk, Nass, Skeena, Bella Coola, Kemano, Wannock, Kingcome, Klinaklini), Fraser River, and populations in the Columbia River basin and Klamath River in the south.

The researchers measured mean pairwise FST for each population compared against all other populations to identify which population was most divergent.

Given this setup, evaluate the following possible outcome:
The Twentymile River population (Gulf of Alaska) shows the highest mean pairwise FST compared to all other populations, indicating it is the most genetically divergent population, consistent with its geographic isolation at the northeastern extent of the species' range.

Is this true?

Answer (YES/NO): YES